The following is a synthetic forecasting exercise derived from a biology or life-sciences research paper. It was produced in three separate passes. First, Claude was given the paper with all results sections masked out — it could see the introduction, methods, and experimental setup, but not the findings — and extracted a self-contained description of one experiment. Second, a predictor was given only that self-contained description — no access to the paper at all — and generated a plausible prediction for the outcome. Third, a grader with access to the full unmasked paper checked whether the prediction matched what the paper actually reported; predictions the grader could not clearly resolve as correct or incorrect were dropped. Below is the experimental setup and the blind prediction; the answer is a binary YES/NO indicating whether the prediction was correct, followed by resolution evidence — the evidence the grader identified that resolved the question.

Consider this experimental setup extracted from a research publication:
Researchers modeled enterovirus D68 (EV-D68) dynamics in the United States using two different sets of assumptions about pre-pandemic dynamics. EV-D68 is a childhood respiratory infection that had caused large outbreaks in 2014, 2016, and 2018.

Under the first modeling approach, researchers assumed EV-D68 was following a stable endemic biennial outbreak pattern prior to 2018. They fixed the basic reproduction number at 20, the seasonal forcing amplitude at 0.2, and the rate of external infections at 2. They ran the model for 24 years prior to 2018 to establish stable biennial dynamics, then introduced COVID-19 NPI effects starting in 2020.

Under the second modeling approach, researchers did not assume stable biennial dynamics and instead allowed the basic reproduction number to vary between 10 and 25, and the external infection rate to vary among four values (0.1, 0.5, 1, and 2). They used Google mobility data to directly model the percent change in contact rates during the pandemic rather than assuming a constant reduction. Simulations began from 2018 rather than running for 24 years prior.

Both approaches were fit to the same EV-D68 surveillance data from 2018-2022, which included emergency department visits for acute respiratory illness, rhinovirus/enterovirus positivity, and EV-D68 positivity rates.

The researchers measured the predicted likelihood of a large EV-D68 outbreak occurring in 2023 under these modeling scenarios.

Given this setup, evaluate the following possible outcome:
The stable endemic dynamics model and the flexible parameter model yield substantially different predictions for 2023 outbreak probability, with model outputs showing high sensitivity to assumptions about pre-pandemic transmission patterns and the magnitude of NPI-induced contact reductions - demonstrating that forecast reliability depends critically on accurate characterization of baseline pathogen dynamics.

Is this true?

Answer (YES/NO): NO